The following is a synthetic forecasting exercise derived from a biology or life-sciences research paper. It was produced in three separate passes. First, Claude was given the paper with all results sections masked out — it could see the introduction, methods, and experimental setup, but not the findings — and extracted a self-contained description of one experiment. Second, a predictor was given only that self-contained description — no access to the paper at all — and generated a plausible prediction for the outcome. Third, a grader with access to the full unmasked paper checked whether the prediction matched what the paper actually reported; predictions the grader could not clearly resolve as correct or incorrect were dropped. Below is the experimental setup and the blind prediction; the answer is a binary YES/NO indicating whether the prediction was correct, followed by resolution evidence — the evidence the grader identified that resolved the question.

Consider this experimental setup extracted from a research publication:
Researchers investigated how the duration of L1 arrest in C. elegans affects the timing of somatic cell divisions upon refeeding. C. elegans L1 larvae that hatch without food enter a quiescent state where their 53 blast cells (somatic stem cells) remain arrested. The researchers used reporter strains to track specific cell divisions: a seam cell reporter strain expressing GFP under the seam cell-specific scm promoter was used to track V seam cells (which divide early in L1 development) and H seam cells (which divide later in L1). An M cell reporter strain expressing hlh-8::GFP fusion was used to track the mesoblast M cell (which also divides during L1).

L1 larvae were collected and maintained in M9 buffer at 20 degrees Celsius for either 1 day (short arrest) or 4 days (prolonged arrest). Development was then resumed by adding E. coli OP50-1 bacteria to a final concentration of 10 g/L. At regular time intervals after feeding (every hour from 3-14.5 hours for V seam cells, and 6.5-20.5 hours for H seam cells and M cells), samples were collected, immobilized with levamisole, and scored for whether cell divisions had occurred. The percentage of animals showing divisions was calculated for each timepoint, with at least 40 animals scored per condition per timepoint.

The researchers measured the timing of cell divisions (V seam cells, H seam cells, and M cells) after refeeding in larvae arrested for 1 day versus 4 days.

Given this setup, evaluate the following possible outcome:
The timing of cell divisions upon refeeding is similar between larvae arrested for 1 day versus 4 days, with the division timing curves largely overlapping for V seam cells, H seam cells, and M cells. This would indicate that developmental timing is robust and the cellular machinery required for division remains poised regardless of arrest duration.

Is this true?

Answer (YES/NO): NO